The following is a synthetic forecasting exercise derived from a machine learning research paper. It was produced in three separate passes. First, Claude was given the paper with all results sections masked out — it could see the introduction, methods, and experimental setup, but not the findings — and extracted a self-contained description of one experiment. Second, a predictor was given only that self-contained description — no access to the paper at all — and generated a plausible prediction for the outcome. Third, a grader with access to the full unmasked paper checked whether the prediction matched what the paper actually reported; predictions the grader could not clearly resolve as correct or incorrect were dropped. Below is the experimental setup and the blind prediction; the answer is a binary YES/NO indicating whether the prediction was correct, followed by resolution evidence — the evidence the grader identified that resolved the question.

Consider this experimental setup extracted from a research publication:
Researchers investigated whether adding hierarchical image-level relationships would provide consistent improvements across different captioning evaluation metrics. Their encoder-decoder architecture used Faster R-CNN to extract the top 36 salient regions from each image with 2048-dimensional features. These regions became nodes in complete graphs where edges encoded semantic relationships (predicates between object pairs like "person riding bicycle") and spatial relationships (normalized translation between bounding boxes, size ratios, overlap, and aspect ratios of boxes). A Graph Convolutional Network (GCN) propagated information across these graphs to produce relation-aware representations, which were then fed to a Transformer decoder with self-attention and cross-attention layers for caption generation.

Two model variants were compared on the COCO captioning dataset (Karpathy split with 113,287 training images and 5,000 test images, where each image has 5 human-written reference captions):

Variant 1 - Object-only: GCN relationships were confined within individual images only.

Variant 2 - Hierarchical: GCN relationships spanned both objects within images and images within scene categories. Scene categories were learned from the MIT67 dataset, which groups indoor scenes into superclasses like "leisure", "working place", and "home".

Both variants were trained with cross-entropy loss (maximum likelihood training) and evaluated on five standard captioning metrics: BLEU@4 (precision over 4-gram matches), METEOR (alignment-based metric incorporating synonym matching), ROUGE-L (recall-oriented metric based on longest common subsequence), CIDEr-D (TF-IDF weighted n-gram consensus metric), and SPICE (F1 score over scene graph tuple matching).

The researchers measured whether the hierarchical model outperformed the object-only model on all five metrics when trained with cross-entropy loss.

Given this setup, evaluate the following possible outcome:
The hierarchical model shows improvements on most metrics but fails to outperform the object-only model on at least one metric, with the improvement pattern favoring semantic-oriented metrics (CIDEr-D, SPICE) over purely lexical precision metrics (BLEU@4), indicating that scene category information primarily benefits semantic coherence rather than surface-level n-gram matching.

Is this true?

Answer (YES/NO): NO